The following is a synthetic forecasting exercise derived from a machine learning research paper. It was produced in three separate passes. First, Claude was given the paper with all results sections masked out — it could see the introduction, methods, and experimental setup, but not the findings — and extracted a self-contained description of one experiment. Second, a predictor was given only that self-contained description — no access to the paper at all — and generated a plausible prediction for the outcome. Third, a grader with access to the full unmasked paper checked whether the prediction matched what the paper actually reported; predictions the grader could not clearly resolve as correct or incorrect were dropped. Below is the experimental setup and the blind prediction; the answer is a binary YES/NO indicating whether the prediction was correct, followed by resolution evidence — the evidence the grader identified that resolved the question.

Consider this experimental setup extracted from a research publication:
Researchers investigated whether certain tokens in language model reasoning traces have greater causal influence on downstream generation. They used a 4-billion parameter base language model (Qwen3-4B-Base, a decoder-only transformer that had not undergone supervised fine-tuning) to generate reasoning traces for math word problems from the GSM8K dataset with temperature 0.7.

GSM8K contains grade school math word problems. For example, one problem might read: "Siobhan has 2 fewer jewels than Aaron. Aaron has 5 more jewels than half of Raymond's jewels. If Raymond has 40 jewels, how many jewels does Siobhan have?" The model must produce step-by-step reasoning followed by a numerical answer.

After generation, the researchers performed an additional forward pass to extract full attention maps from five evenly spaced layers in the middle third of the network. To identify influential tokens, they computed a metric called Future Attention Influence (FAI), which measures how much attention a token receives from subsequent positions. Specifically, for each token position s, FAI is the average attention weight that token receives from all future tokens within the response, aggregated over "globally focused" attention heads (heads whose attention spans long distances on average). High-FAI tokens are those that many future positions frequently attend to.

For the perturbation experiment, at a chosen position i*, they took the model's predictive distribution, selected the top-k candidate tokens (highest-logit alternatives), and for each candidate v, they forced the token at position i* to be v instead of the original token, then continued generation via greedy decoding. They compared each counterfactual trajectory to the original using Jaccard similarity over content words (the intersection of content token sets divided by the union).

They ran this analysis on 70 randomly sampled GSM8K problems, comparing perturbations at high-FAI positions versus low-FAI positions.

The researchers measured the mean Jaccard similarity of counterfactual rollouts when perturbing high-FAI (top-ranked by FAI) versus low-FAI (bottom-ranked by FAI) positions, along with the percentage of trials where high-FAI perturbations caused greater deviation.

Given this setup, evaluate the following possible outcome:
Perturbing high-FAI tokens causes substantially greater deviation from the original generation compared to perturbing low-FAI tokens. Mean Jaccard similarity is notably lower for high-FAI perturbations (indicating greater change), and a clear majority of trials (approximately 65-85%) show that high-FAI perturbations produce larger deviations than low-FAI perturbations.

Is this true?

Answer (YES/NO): NO